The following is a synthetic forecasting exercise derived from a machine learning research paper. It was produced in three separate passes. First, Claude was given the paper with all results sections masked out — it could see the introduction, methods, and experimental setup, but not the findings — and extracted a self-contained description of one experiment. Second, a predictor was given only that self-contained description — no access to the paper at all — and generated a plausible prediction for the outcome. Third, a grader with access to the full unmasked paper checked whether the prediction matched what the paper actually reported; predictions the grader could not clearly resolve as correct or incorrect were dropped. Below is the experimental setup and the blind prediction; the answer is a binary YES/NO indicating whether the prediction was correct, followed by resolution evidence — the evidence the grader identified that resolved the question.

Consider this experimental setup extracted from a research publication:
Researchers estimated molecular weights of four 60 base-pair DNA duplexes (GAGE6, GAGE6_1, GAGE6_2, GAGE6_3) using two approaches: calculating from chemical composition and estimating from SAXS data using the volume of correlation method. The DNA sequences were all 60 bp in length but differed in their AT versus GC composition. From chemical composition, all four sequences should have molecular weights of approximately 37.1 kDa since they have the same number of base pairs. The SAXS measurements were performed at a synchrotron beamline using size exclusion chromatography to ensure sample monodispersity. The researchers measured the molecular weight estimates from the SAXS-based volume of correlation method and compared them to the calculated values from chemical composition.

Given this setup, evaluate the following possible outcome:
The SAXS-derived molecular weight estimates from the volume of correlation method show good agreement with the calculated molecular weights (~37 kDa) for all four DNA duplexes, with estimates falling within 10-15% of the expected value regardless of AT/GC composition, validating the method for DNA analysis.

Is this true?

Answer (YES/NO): NO